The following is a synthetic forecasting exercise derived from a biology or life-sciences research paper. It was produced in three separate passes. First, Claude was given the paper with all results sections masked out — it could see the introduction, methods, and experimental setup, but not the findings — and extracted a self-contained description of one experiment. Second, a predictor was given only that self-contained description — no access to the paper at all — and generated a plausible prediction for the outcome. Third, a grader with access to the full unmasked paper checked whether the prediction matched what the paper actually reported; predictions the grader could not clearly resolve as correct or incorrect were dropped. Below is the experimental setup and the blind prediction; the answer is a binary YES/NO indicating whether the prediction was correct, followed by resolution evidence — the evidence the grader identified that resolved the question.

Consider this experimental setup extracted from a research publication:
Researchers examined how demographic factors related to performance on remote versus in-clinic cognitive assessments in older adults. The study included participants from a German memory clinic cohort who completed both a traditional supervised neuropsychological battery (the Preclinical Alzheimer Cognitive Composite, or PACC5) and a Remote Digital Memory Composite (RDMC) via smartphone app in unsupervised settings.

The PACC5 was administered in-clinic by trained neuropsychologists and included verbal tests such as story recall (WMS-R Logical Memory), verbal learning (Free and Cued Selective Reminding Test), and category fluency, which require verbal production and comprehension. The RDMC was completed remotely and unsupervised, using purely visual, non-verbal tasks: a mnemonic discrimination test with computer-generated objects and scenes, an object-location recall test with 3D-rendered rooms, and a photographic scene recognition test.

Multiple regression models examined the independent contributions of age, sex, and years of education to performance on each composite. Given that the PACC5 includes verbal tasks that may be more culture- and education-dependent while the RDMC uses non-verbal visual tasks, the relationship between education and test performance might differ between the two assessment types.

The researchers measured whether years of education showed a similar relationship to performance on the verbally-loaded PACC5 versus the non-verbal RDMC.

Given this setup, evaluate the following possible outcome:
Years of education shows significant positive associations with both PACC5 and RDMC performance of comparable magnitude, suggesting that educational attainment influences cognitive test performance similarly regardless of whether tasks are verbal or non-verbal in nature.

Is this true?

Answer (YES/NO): YES